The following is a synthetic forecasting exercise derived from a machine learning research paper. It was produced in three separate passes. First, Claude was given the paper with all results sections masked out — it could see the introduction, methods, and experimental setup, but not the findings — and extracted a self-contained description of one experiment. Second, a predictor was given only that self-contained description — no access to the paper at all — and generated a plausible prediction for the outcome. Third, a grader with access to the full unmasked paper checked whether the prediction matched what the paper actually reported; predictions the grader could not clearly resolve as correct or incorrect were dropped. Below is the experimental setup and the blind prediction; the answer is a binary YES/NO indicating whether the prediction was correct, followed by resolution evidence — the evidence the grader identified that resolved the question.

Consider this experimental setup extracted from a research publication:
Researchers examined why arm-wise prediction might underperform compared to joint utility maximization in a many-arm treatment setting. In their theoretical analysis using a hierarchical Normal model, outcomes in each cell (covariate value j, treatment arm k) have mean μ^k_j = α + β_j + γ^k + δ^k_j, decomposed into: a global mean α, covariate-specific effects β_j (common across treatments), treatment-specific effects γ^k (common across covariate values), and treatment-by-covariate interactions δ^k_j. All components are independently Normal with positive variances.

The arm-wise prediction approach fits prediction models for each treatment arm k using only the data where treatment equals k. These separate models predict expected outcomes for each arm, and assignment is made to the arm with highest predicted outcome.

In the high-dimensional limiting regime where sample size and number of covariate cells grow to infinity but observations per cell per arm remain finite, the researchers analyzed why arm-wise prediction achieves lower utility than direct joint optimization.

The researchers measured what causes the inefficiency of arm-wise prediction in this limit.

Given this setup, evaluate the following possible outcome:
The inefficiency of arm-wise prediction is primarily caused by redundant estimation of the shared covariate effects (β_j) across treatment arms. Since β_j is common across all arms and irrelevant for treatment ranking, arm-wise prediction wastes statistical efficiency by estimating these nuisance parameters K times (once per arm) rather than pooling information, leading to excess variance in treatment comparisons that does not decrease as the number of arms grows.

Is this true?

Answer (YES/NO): NO